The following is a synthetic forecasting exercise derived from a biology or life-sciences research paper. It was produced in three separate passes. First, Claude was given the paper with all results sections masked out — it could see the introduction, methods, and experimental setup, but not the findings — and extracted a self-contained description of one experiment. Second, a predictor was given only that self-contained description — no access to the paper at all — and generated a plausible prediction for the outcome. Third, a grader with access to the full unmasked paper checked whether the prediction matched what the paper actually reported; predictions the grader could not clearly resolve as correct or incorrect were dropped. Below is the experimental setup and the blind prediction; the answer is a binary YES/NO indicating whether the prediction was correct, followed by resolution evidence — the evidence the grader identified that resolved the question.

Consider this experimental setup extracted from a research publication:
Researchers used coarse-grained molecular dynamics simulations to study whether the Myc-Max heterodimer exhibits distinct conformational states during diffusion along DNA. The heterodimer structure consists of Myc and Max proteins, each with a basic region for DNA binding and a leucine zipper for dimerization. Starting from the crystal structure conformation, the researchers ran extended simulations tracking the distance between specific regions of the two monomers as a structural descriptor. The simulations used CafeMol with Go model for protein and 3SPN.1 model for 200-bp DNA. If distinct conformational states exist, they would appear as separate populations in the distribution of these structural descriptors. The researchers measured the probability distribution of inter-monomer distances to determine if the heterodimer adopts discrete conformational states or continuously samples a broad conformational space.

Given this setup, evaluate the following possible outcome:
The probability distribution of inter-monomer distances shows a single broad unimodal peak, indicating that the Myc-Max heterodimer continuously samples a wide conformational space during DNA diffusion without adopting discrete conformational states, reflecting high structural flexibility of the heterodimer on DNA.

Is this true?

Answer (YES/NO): NO